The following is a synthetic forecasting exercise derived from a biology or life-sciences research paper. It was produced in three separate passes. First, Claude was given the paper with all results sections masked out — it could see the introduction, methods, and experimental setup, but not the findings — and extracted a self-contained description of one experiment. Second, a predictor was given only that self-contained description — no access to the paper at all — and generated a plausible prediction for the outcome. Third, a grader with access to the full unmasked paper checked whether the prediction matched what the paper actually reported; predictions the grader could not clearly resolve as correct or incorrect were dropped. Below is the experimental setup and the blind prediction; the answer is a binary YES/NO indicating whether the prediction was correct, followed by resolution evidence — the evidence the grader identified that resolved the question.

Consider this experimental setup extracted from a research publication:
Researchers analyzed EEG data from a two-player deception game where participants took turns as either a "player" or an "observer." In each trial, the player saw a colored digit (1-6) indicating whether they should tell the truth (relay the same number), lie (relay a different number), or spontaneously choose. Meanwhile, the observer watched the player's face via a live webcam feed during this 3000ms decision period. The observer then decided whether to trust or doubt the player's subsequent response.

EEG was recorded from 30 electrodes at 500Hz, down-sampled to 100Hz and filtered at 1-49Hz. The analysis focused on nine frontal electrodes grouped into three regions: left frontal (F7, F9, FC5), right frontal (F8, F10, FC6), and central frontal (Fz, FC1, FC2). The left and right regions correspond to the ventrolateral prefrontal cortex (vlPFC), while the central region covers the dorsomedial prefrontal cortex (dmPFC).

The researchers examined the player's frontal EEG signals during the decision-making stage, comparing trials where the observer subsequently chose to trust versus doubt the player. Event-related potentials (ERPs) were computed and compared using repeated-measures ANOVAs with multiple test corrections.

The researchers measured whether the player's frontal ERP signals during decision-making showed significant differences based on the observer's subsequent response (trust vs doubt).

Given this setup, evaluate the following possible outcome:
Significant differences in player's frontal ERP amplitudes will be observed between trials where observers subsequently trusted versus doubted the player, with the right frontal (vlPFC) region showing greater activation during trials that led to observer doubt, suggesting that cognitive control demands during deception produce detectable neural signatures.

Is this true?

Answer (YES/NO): NO